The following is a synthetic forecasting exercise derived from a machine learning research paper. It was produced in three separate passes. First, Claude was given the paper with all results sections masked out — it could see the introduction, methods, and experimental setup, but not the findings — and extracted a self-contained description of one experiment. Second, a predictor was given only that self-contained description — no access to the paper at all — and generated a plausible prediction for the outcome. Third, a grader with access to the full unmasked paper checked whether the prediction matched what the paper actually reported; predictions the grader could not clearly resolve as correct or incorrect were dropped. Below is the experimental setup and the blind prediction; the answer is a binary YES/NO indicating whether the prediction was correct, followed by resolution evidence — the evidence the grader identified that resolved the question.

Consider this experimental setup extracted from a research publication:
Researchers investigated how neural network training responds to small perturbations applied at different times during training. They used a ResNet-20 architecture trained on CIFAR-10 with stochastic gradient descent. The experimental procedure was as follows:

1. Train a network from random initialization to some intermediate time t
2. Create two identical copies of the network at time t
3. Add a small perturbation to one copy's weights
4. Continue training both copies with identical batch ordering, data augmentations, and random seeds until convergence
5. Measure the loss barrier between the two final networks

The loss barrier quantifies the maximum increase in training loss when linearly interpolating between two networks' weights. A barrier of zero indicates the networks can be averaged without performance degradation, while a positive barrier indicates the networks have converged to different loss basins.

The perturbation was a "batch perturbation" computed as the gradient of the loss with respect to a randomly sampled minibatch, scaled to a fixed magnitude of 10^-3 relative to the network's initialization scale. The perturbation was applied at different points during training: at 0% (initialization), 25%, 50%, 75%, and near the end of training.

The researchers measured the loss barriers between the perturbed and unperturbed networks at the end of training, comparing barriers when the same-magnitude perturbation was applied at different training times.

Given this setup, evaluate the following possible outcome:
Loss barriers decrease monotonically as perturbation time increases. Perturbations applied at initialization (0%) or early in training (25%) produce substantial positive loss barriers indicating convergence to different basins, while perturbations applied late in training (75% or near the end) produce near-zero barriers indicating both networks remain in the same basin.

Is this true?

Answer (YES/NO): YES